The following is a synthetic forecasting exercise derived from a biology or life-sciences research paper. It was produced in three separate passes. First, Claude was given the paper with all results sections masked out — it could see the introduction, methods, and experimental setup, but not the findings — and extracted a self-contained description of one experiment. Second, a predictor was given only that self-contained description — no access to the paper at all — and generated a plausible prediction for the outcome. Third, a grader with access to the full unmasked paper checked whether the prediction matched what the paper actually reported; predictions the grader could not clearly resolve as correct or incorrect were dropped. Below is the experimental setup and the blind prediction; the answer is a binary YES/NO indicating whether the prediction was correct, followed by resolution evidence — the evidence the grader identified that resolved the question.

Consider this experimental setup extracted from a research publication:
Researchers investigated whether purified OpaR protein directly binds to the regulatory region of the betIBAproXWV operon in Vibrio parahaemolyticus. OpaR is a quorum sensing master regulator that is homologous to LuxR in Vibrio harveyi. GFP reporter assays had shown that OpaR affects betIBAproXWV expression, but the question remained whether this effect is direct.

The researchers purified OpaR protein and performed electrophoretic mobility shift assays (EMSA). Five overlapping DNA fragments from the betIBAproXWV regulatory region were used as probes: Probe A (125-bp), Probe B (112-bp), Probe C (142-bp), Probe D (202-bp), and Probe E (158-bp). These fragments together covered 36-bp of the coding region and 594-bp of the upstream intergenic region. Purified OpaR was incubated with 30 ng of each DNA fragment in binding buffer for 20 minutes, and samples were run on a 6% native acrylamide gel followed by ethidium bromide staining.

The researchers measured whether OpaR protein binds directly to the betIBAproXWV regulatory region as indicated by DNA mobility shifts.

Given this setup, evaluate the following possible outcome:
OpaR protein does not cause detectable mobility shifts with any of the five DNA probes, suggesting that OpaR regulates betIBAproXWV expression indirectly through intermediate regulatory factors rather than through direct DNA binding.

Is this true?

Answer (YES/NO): NO